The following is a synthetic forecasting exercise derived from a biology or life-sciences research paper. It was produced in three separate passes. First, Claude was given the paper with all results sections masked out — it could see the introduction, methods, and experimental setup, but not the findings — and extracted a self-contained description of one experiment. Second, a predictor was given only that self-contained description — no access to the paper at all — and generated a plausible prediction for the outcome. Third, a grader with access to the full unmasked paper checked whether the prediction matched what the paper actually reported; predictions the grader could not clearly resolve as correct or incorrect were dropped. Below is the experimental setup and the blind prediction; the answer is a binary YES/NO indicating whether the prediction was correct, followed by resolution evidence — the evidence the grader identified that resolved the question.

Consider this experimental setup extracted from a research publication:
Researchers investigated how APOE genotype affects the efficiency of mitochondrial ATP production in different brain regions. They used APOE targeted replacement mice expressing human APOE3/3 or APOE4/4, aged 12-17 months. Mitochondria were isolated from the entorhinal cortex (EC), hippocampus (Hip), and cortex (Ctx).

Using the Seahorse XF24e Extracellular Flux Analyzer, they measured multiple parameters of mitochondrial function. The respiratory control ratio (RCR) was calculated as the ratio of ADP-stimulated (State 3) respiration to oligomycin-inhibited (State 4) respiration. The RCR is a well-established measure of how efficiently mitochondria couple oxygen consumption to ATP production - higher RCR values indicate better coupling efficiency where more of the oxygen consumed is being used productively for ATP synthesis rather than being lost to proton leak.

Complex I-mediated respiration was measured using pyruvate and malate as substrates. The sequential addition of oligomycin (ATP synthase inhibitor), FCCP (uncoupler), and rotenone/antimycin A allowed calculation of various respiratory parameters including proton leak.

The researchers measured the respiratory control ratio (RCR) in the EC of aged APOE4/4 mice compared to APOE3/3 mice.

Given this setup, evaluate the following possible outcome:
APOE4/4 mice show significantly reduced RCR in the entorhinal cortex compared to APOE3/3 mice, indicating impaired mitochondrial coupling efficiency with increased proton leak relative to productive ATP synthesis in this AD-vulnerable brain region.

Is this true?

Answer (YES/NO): NO